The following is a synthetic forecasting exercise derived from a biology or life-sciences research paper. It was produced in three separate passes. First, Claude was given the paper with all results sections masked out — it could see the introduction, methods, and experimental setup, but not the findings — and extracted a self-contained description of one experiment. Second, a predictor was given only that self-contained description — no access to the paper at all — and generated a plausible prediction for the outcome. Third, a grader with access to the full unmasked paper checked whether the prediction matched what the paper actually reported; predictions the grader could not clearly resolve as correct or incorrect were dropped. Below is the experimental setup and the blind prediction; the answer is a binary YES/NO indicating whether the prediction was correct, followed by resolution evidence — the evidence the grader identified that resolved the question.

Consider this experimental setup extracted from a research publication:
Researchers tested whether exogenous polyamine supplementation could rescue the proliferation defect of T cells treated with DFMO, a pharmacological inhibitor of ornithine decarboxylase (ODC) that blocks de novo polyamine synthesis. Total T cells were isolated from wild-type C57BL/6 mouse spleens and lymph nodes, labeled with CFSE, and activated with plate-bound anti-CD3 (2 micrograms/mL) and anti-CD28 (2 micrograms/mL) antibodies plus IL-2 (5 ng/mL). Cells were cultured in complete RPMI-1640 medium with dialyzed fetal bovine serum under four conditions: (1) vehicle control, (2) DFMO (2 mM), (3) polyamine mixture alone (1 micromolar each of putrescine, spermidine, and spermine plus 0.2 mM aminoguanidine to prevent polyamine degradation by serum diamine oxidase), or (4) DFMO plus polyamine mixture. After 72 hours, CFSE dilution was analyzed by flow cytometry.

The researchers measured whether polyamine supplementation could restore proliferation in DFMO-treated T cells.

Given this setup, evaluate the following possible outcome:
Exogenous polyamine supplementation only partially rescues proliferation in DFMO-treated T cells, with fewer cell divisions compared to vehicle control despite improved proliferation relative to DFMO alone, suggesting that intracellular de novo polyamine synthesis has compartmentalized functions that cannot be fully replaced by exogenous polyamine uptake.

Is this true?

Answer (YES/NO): NO